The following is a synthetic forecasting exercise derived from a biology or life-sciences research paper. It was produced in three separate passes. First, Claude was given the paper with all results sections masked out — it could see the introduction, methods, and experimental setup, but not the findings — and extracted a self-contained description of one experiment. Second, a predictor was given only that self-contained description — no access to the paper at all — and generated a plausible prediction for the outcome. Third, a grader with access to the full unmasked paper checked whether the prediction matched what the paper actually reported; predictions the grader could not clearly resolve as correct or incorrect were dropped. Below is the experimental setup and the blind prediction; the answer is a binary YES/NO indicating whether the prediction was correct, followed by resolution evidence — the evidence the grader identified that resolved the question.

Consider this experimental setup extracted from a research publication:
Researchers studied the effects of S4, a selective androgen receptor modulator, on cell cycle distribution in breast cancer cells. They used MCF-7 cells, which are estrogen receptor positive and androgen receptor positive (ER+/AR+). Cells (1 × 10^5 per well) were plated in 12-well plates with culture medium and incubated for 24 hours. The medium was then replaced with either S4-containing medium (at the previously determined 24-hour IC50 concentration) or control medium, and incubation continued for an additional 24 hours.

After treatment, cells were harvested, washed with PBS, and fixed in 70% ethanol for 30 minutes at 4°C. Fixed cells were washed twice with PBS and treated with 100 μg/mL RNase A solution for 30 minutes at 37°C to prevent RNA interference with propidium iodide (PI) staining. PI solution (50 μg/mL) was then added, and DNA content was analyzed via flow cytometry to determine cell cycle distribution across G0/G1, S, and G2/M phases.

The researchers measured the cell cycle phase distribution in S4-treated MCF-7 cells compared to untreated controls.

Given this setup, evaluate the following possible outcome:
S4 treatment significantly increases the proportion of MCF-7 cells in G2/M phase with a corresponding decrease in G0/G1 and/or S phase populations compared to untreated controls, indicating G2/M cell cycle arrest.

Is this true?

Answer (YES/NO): NO